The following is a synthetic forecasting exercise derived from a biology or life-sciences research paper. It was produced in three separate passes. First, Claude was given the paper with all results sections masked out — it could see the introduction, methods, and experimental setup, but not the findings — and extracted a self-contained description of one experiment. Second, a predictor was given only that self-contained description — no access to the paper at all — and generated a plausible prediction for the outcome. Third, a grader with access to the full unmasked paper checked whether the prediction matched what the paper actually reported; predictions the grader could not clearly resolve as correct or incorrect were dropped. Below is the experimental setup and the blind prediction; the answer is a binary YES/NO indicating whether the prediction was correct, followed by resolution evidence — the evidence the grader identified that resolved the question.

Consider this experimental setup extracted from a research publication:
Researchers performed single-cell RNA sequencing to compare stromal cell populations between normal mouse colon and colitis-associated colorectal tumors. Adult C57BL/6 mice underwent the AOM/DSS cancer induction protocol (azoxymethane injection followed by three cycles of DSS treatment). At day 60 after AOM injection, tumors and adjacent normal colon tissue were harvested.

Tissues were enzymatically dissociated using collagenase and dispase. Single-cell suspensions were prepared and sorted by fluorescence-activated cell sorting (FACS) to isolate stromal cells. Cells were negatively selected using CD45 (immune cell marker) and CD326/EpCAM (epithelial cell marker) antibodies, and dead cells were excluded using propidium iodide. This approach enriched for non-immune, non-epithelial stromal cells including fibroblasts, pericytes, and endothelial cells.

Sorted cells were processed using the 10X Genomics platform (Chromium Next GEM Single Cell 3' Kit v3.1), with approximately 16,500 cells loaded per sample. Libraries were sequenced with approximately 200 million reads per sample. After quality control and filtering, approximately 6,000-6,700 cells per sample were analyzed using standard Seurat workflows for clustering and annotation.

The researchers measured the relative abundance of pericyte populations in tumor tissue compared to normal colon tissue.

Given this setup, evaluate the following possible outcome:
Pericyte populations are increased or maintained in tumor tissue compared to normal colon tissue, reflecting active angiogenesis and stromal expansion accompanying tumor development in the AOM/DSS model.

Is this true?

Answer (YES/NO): YES